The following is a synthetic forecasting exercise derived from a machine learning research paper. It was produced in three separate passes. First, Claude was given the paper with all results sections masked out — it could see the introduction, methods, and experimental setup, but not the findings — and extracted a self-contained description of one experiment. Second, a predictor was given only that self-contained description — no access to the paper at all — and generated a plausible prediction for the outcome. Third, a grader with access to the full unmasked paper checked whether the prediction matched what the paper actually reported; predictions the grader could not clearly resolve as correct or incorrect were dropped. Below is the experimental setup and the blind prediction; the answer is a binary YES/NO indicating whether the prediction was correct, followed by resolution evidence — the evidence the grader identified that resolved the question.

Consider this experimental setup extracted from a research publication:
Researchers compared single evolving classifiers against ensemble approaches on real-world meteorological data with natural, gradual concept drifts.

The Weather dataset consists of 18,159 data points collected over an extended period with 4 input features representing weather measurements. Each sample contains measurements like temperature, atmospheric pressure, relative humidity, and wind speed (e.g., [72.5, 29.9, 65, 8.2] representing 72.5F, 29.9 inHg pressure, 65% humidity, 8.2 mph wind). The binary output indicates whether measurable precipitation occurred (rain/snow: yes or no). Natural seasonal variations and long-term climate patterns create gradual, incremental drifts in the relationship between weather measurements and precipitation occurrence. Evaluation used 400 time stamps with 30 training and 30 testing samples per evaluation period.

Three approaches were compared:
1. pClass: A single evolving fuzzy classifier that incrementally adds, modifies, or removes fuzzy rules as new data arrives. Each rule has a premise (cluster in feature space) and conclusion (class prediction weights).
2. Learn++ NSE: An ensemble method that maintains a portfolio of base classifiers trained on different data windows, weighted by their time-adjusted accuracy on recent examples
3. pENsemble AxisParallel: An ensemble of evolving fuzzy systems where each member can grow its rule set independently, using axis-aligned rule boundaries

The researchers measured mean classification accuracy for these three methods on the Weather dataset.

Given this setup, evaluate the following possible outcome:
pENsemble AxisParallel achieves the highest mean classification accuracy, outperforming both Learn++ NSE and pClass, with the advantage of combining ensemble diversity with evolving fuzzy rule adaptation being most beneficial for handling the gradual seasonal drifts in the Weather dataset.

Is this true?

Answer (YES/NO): YES